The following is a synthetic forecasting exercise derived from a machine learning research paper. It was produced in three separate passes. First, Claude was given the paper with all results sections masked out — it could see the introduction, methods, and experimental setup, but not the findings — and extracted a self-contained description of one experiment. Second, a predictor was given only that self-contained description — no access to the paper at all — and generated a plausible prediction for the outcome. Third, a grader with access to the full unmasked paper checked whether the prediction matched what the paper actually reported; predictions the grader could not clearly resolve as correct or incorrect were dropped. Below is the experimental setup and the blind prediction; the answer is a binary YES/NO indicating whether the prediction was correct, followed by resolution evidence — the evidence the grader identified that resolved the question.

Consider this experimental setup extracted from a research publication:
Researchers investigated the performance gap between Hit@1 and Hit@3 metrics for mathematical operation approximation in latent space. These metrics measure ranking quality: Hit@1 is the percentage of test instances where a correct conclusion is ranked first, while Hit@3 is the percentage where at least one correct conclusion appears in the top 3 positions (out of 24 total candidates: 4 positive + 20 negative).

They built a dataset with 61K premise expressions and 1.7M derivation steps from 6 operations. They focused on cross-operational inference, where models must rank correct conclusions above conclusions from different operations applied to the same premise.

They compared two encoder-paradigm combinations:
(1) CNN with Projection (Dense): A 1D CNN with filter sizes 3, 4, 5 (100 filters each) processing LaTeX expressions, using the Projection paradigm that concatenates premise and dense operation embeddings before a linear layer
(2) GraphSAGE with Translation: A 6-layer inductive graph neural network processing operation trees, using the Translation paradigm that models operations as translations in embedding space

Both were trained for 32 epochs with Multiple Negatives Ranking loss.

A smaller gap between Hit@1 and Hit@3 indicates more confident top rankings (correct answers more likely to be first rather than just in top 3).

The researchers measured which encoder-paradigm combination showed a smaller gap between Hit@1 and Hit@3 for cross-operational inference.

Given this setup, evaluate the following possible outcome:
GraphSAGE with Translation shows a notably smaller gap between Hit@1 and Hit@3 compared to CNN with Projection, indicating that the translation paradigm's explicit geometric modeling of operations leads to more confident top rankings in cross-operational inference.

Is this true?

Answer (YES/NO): YES